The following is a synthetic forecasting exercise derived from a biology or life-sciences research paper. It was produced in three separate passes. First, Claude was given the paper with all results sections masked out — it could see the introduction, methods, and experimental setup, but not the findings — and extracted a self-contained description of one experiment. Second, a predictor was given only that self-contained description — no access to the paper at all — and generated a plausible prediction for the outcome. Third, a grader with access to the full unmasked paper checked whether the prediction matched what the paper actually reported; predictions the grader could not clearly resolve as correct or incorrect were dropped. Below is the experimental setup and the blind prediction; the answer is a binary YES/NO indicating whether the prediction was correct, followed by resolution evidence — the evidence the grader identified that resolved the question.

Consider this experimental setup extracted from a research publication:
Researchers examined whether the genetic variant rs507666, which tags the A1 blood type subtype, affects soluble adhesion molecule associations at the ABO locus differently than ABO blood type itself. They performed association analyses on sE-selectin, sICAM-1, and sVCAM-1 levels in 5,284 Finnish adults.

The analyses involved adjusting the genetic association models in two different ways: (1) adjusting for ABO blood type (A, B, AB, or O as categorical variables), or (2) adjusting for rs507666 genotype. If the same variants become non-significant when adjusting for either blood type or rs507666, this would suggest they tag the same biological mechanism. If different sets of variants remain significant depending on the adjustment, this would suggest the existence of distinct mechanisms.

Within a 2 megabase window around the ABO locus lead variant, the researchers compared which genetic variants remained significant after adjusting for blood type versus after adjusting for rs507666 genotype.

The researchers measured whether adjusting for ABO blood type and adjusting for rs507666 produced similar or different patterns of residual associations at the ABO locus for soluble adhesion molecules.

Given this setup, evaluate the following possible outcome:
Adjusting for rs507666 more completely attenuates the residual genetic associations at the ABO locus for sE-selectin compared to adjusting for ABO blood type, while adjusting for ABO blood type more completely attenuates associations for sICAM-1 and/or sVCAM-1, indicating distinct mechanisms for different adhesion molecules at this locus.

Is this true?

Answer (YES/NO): NO